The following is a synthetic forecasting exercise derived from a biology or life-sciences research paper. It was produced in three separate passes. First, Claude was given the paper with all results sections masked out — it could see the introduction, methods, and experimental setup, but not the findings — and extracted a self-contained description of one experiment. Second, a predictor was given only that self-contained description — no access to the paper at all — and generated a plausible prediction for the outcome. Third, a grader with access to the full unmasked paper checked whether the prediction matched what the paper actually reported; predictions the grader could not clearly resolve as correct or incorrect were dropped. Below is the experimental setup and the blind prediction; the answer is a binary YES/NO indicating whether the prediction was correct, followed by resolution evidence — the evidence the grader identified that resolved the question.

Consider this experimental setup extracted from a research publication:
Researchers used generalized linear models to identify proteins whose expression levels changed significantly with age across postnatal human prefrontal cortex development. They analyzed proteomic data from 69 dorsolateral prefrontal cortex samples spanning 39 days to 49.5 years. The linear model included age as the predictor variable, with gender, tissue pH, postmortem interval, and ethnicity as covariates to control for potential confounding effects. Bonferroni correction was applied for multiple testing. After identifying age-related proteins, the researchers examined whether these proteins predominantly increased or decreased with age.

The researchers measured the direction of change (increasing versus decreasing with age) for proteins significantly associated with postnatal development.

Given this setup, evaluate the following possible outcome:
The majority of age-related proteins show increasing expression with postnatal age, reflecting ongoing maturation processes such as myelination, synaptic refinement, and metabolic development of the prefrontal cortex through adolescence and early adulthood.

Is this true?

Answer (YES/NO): NO